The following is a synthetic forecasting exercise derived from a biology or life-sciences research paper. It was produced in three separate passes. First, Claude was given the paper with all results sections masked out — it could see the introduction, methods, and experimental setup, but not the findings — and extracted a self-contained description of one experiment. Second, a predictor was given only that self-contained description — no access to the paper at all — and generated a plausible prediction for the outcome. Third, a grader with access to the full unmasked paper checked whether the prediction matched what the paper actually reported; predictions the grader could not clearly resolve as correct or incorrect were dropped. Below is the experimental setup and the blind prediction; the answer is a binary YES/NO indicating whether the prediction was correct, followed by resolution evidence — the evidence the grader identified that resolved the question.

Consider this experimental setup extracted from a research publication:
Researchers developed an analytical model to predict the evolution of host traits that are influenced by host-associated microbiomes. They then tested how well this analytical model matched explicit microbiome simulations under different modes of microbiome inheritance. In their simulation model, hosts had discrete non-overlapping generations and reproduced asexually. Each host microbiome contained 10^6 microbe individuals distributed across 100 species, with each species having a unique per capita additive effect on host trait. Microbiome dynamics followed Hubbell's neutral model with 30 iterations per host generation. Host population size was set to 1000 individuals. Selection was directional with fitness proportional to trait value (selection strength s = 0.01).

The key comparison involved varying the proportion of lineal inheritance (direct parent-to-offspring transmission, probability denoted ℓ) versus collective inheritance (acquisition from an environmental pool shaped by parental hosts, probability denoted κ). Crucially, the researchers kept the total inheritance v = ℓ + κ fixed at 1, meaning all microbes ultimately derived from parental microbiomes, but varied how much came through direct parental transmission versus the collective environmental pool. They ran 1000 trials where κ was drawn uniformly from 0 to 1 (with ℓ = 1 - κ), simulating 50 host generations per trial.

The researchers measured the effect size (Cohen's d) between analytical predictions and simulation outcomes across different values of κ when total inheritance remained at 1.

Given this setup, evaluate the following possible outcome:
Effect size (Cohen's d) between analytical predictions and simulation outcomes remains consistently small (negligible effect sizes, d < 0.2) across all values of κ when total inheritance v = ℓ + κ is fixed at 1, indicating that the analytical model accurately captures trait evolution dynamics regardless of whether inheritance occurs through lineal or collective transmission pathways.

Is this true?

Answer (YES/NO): NO